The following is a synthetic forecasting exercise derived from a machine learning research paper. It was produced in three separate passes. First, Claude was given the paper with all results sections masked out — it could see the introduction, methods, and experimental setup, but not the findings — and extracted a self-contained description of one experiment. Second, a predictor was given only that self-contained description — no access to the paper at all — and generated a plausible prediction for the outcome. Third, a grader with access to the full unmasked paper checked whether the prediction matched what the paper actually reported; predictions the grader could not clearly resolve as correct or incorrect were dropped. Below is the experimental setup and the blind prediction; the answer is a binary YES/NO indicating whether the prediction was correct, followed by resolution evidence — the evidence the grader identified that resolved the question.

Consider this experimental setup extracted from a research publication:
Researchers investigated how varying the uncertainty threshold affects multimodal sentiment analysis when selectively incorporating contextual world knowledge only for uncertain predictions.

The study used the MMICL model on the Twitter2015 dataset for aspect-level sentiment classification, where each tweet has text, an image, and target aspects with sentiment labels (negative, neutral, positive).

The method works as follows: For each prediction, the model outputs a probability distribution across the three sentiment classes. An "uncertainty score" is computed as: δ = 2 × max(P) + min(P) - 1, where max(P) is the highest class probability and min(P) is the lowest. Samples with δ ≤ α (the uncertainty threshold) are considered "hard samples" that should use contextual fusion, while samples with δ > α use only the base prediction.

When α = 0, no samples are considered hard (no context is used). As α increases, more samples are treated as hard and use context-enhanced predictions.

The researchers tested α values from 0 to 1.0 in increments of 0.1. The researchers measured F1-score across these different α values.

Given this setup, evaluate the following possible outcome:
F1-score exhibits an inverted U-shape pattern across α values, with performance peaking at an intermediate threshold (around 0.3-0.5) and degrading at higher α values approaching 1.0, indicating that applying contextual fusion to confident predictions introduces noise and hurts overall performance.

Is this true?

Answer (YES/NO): NO